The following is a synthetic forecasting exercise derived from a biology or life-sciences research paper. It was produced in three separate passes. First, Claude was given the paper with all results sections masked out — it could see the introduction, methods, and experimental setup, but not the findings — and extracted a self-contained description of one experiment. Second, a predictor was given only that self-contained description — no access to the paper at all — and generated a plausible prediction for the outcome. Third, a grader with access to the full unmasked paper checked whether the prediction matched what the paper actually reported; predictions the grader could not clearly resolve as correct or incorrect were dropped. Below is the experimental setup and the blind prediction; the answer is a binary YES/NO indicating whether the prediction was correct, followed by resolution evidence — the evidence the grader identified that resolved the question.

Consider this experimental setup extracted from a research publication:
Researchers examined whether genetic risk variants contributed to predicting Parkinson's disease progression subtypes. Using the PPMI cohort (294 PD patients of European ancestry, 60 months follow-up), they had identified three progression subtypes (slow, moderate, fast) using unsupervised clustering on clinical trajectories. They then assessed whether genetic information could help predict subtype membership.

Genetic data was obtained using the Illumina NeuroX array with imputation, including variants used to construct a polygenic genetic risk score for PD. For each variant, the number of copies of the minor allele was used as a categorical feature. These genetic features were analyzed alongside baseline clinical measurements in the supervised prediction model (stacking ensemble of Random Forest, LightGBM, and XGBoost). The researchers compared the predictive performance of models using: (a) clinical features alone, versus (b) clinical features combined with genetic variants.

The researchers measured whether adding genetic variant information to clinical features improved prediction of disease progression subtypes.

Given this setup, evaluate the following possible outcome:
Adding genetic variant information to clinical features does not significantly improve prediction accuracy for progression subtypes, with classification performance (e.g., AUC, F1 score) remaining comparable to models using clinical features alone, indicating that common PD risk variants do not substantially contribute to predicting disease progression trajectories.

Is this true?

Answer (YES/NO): YES